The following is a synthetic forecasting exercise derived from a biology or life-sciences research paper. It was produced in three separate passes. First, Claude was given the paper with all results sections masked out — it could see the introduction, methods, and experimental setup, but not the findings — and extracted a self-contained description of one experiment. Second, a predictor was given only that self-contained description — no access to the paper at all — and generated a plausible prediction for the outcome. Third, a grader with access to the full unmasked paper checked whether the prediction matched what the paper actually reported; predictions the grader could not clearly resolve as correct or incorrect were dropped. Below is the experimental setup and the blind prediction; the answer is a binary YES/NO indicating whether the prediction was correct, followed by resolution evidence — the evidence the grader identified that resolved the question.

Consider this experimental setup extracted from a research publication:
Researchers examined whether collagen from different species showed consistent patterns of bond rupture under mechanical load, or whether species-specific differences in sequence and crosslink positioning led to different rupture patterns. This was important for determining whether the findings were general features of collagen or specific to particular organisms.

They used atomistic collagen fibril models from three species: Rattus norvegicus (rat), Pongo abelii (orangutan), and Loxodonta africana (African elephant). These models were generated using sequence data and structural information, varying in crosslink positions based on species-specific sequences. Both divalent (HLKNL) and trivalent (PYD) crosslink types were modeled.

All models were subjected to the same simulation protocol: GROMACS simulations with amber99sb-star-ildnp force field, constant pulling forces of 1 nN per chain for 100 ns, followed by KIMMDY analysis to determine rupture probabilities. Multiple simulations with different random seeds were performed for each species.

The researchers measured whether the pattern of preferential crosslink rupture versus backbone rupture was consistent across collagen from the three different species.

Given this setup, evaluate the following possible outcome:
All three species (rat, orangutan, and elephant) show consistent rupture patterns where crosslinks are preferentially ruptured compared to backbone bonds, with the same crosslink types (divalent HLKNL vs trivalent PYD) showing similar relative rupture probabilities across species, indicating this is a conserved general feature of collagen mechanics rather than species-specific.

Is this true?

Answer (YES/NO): NO